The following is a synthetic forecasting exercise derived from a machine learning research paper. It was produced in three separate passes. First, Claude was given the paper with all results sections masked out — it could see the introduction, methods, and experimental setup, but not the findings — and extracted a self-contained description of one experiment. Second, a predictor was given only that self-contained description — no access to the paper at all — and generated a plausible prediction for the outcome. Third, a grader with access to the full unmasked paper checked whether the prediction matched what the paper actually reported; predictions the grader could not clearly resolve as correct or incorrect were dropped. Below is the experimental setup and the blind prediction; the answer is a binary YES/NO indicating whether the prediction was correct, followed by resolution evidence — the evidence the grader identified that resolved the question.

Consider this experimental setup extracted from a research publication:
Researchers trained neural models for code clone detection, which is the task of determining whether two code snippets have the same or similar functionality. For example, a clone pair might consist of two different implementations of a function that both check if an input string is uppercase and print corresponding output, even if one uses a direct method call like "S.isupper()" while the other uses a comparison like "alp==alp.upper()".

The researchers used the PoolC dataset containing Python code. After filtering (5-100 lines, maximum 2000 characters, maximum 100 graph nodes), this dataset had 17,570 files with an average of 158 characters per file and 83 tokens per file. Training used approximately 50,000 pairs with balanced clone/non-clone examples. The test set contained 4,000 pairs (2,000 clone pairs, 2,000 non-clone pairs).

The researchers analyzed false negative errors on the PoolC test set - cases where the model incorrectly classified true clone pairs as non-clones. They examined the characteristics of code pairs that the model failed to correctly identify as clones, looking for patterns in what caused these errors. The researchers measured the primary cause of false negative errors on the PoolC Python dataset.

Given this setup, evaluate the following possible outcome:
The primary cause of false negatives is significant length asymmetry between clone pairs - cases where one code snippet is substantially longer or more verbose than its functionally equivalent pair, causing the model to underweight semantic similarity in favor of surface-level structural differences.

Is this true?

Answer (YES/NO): YES